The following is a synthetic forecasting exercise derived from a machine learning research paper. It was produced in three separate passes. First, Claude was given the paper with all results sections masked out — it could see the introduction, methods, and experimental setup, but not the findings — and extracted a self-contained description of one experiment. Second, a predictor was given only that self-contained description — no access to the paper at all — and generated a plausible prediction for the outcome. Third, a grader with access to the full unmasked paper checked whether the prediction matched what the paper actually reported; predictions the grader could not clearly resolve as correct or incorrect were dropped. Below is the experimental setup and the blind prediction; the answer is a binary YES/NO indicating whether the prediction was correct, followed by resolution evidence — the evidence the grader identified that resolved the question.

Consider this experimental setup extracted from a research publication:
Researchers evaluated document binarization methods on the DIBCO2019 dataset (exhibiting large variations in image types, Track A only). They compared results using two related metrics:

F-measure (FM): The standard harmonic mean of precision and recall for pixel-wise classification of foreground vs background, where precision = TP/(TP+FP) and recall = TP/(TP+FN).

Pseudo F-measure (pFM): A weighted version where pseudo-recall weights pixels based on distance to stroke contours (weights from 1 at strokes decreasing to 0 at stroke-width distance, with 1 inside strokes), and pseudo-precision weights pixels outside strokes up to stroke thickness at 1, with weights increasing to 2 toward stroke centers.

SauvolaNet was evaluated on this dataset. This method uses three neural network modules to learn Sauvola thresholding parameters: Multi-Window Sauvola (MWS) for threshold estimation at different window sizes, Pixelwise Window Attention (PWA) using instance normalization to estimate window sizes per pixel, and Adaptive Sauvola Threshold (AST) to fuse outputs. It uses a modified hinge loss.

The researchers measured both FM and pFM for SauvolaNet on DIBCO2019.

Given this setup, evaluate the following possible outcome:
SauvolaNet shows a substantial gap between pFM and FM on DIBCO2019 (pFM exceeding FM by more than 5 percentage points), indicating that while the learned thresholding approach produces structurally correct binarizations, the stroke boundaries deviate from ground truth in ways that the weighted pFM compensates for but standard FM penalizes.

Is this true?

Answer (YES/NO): NO